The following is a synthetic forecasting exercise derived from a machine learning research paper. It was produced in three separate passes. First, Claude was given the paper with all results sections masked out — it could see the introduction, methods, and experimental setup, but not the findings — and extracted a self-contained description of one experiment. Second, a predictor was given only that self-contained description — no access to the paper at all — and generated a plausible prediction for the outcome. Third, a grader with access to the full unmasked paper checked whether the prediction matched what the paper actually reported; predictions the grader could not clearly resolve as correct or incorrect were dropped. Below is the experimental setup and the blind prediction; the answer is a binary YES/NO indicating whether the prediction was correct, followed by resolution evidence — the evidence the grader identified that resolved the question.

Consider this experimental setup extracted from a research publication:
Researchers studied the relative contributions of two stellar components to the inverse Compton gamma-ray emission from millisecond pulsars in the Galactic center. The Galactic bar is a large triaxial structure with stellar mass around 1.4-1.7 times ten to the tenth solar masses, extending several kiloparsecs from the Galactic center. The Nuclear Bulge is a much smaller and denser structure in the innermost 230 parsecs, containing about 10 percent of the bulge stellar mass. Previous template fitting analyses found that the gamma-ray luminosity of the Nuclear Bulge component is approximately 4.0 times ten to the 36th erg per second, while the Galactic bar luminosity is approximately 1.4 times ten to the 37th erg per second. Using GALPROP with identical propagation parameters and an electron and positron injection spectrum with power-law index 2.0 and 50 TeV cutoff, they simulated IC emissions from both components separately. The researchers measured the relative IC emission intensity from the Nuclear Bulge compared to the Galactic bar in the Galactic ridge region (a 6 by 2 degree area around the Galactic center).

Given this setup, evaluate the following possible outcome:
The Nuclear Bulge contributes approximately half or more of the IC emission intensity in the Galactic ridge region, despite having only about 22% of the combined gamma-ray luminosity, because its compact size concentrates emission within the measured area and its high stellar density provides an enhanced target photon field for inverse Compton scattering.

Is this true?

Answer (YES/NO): NO